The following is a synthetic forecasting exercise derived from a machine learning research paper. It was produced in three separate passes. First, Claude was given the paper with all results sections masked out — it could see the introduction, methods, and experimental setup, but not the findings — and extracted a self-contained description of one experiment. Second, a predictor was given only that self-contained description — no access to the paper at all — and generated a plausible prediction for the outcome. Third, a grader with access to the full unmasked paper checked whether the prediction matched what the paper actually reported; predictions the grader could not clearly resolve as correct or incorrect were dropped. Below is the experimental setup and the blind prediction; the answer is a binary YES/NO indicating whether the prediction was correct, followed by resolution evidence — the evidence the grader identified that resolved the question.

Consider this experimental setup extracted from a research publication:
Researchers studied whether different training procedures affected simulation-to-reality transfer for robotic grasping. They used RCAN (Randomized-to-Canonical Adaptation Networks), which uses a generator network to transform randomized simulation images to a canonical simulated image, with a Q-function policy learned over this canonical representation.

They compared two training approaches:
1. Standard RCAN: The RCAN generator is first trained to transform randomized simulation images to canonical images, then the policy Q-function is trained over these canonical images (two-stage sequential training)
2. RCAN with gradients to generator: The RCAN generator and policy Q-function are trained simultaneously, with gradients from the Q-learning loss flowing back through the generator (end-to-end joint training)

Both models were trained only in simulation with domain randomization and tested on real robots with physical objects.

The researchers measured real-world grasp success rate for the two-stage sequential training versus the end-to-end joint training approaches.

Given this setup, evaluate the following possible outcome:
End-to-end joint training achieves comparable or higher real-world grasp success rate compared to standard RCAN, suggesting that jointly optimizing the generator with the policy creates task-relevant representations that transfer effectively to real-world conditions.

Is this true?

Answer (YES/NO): NO